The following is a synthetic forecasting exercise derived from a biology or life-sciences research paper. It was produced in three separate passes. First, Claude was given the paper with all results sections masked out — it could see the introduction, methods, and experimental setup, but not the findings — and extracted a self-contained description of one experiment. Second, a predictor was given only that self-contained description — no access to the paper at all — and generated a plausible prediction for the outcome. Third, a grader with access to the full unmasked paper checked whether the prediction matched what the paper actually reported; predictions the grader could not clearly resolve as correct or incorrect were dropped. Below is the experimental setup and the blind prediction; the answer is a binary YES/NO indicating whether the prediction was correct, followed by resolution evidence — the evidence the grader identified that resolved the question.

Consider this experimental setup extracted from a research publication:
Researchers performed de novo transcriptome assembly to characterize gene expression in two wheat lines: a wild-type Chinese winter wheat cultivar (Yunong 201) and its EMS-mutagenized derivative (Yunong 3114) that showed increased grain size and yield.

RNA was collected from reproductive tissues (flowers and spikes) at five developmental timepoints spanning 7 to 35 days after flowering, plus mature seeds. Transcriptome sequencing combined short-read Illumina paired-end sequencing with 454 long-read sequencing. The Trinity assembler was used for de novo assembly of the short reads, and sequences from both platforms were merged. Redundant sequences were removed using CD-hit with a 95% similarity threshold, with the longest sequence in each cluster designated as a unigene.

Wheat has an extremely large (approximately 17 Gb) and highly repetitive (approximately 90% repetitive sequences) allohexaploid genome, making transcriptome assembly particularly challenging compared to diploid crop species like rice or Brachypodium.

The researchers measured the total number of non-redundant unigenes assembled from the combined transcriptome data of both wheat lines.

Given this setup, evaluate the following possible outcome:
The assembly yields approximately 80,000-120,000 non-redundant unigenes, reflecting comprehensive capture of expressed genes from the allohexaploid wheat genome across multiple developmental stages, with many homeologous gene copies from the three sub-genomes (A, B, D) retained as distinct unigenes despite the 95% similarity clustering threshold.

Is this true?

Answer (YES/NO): NO